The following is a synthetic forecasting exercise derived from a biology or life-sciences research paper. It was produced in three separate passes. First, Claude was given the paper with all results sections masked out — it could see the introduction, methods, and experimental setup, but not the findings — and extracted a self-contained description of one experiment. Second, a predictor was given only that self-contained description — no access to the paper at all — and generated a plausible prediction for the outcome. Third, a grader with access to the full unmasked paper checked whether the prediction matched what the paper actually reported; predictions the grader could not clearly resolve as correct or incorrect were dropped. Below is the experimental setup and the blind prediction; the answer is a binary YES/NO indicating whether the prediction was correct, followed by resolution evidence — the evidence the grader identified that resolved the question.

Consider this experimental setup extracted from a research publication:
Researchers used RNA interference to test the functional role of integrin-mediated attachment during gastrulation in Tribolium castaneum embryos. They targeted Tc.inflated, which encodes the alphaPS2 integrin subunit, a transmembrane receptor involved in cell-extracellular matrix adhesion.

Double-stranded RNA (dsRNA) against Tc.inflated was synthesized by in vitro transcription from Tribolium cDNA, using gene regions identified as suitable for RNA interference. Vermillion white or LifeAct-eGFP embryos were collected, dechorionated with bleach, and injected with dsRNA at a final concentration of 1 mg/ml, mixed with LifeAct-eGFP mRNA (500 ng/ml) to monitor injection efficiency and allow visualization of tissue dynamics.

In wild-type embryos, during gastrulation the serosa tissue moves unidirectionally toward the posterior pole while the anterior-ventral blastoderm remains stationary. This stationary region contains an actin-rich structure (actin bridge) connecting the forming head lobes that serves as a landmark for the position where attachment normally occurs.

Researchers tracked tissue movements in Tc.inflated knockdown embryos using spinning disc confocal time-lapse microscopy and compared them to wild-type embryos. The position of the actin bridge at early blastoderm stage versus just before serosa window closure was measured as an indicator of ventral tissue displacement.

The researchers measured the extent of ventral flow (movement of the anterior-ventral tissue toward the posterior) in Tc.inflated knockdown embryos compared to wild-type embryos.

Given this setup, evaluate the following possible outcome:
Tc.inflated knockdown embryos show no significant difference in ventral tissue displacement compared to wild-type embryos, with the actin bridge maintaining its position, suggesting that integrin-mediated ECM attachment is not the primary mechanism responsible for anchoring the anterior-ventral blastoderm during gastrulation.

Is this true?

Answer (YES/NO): NO